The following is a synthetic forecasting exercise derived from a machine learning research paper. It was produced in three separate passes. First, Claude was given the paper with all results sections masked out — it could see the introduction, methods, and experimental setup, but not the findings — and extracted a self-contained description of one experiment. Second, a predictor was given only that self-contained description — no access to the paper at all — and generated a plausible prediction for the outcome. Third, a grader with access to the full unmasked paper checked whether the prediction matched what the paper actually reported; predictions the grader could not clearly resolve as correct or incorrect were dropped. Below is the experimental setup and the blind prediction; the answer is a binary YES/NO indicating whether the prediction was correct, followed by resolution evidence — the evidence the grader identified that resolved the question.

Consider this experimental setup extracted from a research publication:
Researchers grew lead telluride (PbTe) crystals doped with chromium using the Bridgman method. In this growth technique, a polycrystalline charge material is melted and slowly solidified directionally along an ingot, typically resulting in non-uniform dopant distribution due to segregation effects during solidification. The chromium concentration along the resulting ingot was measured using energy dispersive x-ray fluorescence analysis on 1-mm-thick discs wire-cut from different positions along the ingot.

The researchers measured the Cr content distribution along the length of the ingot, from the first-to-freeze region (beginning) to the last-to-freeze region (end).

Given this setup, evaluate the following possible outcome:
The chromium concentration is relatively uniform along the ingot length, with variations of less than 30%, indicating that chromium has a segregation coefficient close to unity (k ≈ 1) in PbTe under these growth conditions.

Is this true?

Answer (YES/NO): NO